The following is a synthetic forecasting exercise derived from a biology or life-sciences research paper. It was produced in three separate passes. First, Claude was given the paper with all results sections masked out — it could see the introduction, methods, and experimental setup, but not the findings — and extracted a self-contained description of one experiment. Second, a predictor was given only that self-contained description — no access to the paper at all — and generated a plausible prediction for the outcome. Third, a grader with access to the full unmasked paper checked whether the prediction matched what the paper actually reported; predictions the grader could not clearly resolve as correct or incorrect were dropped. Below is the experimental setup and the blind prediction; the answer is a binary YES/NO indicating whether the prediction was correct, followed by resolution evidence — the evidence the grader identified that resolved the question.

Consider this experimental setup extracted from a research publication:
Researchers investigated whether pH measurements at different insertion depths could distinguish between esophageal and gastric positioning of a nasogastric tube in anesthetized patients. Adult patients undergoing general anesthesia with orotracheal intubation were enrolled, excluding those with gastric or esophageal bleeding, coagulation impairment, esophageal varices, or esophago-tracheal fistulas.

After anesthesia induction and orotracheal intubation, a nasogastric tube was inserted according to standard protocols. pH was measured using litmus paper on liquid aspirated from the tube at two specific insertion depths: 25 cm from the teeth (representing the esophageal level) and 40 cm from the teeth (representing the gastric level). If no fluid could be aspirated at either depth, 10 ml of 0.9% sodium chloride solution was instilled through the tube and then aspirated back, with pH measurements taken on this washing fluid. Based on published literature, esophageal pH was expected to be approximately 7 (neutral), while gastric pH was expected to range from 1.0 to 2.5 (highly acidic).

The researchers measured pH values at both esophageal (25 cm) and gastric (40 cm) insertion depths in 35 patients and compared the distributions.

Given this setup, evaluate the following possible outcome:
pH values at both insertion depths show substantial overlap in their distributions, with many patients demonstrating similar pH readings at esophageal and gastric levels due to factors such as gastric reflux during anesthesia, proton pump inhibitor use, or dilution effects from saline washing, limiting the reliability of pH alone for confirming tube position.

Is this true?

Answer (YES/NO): YES